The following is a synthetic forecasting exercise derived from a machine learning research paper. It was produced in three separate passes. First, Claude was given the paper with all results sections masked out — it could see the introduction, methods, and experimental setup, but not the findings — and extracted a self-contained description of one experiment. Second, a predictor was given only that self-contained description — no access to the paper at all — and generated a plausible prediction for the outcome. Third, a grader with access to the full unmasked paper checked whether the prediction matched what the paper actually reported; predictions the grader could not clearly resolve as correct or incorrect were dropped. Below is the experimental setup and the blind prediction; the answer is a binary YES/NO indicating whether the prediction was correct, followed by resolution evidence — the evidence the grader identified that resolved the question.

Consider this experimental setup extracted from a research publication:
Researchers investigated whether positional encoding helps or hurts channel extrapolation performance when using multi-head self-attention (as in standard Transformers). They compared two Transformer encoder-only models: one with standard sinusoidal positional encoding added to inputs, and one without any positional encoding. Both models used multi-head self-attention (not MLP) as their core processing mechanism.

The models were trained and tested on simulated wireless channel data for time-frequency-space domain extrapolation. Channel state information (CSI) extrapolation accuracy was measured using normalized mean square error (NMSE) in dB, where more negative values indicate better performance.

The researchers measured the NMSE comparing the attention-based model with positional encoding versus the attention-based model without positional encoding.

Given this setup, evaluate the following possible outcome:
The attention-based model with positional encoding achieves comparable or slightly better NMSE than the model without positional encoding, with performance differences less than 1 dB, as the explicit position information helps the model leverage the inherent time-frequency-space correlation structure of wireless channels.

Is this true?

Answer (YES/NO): YES